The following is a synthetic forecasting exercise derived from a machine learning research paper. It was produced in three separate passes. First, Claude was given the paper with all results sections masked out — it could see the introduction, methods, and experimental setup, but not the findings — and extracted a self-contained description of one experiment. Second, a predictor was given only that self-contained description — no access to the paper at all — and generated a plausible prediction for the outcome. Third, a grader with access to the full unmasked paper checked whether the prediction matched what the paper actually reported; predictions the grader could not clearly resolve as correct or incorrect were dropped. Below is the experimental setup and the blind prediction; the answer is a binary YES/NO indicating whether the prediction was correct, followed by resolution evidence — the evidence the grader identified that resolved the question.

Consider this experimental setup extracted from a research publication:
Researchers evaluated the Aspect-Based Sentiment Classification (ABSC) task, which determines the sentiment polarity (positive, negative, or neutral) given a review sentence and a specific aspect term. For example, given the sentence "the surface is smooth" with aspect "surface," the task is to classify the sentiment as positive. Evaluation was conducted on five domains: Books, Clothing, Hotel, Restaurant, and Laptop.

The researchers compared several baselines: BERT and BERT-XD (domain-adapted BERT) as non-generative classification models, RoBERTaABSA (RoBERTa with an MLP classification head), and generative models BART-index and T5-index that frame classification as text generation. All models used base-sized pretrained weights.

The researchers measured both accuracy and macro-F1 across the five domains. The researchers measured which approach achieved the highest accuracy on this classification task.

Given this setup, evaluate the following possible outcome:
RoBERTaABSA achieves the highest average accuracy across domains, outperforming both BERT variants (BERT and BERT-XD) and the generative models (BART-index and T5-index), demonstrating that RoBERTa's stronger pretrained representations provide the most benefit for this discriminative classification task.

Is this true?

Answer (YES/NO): YES